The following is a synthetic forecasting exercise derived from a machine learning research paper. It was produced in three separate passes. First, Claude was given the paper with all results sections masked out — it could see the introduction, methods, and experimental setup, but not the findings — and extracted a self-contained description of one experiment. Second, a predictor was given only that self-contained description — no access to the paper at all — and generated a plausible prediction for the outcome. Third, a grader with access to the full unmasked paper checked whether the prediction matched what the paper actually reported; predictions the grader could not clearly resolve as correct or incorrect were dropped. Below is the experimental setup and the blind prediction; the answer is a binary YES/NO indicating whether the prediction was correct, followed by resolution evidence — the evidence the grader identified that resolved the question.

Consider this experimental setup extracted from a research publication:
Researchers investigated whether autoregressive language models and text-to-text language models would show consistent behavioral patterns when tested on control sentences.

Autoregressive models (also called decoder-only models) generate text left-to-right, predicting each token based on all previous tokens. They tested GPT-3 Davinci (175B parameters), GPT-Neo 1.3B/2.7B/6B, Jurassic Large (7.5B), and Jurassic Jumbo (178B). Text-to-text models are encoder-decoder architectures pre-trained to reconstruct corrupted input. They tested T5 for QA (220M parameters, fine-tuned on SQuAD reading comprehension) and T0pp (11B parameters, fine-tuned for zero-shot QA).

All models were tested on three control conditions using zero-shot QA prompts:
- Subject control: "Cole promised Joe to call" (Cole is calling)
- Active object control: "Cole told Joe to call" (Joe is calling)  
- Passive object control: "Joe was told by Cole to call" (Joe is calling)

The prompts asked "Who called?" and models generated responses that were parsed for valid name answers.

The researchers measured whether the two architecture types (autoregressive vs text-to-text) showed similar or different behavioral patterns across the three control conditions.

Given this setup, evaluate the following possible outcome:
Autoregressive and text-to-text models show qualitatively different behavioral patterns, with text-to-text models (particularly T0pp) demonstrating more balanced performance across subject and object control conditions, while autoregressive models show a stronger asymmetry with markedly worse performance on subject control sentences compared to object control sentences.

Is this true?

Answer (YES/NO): NO